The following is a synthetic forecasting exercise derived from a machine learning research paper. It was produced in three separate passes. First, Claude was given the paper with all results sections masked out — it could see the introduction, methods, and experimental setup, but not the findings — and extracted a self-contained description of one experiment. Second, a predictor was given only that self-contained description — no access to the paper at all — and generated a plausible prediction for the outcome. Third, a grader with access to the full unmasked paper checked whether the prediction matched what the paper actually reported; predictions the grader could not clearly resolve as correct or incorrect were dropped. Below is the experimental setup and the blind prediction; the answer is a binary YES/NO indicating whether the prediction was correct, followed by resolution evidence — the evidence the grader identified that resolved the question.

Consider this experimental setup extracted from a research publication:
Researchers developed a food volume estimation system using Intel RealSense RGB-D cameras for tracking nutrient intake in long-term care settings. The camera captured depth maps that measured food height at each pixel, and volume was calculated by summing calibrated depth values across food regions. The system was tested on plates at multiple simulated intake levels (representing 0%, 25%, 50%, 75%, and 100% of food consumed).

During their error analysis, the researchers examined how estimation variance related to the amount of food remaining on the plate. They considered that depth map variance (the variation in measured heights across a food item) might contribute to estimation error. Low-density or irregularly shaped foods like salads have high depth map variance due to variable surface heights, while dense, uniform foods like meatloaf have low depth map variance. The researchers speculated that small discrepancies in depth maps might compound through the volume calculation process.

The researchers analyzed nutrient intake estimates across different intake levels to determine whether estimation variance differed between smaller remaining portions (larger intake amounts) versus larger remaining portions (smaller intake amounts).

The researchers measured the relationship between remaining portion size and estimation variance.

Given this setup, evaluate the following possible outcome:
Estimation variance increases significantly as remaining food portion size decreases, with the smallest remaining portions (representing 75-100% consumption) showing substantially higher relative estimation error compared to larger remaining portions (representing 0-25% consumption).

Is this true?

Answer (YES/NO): NO